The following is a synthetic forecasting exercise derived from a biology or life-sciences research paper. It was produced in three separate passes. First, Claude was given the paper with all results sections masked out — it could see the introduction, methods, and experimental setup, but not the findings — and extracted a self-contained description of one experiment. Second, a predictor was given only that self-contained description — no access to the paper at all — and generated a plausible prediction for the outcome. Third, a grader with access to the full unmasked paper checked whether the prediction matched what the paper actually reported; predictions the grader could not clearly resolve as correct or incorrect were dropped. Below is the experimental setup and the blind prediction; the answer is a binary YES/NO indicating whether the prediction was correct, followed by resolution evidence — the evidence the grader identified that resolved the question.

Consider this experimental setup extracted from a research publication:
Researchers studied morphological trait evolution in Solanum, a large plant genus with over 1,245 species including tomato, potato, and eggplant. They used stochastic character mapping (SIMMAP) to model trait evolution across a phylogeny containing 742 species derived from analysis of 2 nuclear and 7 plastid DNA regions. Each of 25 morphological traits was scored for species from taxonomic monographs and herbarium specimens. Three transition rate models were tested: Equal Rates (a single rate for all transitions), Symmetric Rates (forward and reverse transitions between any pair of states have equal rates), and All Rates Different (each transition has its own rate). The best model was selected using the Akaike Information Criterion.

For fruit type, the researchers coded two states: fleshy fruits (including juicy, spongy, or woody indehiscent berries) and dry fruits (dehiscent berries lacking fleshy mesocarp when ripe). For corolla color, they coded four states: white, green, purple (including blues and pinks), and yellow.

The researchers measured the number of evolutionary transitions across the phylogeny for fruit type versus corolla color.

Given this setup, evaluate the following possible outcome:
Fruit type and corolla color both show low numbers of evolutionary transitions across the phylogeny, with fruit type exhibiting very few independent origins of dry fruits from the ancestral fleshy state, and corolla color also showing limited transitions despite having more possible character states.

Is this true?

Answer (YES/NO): NO